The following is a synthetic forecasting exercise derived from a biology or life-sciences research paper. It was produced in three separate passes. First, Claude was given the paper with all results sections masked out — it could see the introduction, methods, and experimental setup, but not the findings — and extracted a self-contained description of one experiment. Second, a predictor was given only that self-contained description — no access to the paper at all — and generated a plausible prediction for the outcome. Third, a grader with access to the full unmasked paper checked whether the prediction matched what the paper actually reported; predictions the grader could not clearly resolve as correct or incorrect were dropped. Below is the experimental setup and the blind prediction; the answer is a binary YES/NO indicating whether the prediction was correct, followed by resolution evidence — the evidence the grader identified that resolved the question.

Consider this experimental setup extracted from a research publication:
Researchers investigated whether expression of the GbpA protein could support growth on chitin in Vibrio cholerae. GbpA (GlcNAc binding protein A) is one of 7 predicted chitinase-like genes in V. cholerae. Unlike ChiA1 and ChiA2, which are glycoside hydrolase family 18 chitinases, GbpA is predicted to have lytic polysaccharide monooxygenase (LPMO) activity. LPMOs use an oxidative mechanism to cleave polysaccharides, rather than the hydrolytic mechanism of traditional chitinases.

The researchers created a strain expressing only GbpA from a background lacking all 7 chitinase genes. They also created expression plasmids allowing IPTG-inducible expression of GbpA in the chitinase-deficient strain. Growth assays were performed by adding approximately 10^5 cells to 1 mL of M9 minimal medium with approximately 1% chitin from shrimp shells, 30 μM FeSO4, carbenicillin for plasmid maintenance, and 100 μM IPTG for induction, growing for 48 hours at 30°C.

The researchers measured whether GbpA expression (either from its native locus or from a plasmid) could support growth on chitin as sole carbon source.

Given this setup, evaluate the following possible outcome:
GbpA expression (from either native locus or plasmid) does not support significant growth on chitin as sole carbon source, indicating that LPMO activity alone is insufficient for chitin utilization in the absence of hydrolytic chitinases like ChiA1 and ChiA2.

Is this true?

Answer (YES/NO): YES